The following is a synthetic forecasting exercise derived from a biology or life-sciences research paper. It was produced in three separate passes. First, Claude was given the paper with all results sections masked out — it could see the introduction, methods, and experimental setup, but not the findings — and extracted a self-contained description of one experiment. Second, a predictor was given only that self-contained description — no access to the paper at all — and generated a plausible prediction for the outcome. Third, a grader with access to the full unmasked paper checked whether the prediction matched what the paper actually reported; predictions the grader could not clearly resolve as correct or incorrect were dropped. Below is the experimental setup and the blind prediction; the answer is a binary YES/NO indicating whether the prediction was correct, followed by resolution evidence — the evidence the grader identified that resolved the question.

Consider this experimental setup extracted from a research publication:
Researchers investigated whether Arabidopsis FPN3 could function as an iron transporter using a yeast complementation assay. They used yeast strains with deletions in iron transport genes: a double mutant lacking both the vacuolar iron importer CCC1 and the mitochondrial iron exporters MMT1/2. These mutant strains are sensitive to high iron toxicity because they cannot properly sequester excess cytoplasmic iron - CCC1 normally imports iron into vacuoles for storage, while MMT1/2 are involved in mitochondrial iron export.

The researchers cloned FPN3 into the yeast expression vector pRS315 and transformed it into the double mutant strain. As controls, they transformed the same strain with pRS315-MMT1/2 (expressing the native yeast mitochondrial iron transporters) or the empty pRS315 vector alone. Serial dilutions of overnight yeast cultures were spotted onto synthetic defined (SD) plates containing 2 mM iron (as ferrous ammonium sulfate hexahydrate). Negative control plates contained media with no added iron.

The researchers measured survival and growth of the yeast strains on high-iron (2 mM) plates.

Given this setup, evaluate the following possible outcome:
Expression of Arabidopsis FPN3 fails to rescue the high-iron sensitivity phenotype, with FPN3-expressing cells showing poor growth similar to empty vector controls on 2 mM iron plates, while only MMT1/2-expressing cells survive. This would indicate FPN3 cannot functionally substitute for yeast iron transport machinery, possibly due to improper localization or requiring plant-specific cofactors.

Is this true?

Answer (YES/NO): NO